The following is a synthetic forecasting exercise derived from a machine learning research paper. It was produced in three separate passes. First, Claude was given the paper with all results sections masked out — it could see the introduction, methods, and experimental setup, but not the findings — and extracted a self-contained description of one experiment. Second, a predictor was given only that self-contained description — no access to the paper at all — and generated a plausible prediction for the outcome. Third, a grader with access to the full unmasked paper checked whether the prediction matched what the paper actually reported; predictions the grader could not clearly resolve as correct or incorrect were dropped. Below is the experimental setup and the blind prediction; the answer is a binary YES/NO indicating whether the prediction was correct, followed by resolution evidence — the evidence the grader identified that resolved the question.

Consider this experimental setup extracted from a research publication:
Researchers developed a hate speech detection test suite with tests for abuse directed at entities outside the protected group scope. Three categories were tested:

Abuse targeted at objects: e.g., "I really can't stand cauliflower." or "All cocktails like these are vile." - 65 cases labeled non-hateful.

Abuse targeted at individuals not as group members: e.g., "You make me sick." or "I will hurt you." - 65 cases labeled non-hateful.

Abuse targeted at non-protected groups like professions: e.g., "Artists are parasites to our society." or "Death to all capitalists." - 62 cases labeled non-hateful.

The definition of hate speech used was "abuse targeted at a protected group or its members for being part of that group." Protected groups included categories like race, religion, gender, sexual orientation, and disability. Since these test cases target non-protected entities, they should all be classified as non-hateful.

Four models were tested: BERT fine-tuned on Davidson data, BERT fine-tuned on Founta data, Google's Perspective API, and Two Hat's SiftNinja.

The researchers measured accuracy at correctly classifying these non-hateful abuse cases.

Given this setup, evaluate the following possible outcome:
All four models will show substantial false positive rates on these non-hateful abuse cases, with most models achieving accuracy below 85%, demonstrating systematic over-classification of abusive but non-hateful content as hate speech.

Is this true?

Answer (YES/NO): NO